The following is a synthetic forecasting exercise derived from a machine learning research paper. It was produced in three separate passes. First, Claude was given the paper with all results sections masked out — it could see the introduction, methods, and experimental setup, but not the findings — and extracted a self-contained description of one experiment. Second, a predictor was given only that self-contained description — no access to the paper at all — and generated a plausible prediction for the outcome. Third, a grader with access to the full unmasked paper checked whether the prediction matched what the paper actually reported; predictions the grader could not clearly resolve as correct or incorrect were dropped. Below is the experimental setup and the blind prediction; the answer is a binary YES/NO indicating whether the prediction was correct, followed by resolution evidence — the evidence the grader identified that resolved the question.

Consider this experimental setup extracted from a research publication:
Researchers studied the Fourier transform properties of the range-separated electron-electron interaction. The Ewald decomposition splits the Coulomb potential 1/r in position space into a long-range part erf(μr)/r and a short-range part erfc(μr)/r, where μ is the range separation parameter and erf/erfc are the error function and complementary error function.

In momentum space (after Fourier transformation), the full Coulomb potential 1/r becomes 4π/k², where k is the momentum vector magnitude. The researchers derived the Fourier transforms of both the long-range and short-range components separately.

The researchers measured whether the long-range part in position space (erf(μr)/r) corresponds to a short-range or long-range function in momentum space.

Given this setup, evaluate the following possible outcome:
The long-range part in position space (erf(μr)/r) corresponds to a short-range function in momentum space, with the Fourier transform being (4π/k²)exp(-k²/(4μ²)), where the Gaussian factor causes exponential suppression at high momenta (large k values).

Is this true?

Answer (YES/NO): YES